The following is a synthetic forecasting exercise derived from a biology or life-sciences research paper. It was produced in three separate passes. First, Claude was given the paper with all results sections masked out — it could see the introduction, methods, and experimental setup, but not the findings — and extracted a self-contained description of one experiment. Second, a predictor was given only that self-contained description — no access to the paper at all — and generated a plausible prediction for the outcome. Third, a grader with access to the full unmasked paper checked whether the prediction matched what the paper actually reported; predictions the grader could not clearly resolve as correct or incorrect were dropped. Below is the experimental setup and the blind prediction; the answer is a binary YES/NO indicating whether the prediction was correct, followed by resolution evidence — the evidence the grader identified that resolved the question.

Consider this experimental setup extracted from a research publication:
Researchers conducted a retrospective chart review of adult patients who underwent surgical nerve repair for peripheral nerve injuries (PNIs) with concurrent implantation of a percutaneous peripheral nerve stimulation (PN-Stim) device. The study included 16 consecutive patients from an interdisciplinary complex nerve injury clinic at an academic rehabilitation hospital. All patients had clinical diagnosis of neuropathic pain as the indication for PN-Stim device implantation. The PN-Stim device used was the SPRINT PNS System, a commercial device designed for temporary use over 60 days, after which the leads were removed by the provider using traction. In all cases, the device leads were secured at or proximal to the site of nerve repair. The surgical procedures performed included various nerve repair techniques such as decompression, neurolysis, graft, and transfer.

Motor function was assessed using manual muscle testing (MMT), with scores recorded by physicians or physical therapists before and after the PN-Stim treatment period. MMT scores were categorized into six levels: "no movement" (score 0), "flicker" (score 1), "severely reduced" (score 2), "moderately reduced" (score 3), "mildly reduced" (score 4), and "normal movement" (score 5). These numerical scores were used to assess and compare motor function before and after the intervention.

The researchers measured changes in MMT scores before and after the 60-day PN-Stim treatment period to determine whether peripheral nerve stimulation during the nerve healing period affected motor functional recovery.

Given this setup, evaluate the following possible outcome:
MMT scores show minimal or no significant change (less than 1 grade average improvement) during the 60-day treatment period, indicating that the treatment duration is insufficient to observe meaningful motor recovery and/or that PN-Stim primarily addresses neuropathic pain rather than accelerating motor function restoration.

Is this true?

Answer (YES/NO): NO